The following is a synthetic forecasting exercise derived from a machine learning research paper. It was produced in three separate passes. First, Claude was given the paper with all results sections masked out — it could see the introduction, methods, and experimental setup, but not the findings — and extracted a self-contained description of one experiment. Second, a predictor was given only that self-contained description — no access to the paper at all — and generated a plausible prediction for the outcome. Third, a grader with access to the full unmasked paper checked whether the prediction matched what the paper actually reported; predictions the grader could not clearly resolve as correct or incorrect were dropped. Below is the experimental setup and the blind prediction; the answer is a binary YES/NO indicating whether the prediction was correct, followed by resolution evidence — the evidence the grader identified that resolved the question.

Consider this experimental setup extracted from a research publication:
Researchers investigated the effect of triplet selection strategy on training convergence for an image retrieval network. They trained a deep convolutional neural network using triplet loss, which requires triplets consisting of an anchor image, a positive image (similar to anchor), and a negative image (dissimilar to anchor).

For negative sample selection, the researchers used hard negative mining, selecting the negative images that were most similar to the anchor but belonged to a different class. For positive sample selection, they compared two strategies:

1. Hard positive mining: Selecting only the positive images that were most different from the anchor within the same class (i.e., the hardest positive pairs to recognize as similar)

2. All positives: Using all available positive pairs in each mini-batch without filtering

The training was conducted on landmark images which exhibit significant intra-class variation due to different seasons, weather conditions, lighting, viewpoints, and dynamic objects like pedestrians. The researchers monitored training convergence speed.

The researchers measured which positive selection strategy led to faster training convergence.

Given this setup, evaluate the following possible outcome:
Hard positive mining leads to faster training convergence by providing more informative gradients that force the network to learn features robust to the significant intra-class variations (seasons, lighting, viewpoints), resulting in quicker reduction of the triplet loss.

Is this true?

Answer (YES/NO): NO